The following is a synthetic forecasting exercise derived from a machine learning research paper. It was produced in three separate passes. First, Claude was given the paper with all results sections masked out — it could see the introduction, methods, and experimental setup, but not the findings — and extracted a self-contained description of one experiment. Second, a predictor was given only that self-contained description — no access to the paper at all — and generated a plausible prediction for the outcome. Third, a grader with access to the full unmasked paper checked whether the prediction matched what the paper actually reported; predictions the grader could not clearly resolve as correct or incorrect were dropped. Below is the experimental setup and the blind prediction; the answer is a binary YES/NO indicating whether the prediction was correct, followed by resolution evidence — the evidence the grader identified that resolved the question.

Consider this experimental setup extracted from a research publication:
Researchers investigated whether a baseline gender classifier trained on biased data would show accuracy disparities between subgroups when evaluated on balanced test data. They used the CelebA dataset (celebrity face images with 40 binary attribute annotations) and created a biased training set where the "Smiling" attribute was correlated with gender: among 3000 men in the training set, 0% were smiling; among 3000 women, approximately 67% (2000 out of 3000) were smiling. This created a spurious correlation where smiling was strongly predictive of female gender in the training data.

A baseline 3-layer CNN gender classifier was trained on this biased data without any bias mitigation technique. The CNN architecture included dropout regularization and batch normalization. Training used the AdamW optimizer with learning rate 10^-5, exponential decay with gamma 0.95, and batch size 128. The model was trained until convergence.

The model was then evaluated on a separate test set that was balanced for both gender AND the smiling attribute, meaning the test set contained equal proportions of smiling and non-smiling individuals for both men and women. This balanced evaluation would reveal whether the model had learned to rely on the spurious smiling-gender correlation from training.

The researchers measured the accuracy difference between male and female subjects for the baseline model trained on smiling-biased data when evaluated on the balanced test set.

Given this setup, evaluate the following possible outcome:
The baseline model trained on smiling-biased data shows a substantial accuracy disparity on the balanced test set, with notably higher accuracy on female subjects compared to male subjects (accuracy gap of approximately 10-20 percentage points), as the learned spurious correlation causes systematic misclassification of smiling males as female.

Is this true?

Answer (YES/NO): YES